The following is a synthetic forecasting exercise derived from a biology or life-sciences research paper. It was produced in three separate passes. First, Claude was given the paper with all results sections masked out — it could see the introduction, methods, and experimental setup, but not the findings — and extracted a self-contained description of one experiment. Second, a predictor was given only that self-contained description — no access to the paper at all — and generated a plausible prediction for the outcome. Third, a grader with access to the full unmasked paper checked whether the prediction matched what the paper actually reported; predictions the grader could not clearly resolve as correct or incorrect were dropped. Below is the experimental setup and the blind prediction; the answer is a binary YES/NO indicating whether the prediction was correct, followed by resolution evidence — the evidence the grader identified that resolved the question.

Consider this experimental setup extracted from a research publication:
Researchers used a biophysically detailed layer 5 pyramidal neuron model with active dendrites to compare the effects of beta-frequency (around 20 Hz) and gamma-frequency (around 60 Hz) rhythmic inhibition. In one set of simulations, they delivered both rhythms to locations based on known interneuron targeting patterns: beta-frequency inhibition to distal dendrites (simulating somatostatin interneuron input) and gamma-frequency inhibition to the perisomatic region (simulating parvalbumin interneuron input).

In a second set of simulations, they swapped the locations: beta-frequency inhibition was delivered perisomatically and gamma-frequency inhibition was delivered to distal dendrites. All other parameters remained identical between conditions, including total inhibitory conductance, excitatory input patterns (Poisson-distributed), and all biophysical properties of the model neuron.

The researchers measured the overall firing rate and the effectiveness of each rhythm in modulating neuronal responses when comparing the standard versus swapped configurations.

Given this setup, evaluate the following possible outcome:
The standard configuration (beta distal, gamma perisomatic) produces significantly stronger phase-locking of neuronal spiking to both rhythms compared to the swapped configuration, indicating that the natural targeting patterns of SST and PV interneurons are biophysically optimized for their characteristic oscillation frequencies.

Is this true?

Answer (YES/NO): NO